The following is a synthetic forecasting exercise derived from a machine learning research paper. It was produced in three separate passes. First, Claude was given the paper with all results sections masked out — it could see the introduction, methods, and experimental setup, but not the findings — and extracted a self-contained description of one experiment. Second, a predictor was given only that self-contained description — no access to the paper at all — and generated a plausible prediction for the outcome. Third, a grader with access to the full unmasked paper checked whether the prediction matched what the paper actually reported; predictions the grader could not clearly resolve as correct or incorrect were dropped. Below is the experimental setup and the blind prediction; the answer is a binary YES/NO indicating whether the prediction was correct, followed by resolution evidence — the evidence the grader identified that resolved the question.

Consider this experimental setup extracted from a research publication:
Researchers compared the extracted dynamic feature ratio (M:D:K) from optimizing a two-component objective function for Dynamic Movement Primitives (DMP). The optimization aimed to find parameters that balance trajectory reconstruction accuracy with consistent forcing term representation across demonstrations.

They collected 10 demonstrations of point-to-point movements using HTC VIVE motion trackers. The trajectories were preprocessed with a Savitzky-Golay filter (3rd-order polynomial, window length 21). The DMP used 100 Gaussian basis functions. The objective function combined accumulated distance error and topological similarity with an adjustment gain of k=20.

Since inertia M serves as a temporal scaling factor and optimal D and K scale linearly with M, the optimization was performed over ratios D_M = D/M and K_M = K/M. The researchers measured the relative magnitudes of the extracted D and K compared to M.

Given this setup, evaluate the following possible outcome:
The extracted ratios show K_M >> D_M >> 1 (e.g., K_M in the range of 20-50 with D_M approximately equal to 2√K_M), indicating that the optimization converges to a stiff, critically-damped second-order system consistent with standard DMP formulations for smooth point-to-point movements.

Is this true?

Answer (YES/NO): NO